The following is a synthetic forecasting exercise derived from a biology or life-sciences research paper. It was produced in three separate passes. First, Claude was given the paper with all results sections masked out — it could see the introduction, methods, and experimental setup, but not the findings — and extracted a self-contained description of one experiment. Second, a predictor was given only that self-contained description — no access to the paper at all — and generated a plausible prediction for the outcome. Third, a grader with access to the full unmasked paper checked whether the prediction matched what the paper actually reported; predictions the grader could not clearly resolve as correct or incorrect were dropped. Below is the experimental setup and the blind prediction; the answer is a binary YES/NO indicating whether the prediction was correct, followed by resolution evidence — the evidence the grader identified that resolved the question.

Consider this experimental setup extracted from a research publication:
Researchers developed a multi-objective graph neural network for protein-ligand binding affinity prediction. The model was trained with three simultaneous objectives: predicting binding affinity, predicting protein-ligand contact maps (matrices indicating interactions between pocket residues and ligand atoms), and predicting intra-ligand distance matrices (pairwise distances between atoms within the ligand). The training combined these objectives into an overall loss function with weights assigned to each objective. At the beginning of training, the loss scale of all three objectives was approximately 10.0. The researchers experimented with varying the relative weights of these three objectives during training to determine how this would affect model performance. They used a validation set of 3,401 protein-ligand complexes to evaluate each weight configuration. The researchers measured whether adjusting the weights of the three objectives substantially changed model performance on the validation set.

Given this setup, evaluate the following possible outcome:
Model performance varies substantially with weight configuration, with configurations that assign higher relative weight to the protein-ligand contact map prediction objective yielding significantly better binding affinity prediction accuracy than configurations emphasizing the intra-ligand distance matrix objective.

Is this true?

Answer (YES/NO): NO